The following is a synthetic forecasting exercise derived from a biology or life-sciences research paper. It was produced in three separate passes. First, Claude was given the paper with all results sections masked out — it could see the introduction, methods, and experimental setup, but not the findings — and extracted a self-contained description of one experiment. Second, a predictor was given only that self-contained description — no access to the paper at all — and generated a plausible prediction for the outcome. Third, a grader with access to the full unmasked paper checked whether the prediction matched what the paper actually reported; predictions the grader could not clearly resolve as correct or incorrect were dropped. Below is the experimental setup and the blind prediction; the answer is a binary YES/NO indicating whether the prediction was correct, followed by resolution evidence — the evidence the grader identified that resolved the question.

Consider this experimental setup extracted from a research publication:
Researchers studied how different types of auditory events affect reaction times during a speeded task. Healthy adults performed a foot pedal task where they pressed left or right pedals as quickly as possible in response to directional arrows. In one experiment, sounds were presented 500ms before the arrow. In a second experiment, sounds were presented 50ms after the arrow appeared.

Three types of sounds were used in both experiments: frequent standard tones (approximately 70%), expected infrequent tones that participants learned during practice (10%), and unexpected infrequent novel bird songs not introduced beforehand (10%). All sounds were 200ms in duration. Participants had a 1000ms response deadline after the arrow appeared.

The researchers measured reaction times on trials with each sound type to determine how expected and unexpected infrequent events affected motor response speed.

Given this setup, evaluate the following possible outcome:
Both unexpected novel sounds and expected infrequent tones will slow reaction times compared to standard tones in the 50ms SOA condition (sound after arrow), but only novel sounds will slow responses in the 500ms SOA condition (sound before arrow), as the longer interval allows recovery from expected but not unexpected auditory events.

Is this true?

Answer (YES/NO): NO